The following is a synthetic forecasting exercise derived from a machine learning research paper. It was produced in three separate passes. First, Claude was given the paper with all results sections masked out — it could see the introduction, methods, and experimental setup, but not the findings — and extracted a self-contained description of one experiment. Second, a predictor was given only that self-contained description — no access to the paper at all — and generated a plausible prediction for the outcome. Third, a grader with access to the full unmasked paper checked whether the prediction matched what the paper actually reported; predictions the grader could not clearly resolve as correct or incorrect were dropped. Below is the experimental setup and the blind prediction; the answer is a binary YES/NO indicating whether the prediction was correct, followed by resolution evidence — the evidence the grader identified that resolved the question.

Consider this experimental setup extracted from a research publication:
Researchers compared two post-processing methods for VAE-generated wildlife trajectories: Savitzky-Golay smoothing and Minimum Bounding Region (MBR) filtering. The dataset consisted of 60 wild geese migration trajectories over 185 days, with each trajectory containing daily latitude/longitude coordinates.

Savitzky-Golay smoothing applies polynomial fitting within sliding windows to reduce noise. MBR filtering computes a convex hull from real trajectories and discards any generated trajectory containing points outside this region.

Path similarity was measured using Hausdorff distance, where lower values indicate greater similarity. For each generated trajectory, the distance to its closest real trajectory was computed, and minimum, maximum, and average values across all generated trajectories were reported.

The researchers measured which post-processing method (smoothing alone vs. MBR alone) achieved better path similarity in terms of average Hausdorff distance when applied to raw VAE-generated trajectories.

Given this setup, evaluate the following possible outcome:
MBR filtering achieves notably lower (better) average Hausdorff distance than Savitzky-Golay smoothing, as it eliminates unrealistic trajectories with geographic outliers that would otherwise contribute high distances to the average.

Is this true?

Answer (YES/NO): YES